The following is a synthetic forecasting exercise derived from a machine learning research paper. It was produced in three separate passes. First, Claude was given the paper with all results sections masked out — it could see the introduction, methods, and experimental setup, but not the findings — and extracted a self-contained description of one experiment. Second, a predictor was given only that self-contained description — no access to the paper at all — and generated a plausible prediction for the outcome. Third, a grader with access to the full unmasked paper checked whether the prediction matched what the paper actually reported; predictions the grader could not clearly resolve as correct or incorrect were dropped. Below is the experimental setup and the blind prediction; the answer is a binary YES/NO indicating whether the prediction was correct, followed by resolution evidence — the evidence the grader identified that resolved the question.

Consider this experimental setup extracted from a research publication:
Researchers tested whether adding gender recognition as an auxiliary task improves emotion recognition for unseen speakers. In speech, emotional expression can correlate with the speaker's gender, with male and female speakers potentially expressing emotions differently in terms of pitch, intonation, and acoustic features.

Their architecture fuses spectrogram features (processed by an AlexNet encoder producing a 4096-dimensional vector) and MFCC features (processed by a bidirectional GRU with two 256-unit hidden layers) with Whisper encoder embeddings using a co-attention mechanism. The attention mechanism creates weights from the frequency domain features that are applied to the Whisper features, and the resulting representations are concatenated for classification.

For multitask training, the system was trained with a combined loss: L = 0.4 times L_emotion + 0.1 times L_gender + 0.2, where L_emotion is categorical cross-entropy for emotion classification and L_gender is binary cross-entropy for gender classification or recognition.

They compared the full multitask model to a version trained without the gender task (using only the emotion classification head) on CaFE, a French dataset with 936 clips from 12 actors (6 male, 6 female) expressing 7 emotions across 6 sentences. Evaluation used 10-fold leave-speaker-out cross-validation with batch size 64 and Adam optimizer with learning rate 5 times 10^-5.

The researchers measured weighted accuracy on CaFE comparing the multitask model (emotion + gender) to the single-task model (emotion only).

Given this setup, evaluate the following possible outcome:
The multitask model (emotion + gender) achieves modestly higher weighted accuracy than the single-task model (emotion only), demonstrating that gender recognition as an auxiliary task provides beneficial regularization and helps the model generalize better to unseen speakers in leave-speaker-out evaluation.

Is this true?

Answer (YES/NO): YES